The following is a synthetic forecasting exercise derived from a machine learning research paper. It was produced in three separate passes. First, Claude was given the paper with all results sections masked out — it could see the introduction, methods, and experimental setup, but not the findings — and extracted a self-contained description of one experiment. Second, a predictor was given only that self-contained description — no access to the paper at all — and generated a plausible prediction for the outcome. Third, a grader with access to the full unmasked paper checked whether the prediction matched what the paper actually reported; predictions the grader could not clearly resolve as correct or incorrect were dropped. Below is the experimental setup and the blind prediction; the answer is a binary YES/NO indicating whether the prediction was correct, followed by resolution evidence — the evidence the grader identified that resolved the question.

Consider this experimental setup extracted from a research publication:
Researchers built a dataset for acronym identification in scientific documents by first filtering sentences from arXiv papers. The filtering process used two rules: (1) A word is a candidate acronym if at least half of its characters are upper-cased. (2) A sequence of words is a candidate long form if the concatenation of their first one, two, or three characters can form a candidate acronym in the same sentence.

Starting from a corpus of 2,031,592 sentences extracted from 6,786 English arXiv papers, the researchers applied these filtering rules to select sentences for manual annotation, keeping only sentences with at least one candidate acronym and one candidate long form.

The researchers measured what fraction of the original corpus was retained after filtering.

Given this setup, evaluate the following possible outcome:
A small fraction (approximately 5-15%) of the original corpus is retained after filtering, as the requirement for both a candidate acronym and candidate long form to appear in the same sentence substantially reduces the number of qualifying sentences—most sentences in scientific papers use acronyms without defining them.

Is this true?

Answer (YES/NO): NO